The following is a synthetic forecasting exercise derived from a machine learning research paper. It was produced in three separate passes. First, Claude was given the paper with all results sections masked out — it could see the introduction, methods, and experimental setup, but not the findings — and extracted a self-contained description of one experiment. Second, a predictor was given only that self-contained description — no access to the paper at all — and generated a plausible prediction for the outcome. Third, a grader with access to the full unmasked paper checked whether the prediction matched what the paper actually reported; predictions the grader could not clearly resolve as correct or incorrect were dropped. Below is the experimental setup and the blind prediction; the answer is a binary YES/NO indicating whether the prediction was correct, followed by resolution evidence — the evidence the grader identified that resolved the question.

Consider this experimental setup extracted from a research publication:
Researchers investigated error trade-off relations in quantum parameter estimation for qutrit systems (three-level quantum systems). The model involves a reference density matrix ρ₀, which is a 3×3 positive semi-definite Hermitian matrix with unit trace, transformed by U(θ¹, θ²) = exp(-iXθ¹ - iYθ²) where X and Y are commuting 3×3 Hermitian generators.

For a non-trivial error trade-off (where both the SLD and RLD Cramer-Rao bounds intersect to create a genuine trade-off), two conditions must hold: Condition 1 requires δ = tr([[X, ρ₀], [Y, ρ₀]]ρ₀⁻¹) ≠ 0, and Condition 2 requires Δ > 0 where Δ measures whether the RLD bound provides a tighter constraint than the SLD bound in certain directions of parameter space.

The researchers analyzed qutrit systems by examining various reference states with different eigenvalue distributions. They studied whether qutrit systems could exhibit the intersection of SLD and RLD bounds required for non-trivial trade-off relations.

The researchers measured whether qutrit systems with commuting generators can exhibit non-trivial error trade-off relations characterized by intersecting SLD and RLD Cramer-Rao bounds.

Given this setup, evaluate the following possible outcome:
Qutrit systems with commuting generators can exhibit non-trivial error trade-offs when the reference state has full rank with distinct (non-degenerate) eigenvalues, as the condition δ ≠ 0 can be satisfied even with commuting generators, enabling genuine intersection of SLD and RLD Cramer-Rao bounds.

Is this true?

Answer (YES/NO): YES